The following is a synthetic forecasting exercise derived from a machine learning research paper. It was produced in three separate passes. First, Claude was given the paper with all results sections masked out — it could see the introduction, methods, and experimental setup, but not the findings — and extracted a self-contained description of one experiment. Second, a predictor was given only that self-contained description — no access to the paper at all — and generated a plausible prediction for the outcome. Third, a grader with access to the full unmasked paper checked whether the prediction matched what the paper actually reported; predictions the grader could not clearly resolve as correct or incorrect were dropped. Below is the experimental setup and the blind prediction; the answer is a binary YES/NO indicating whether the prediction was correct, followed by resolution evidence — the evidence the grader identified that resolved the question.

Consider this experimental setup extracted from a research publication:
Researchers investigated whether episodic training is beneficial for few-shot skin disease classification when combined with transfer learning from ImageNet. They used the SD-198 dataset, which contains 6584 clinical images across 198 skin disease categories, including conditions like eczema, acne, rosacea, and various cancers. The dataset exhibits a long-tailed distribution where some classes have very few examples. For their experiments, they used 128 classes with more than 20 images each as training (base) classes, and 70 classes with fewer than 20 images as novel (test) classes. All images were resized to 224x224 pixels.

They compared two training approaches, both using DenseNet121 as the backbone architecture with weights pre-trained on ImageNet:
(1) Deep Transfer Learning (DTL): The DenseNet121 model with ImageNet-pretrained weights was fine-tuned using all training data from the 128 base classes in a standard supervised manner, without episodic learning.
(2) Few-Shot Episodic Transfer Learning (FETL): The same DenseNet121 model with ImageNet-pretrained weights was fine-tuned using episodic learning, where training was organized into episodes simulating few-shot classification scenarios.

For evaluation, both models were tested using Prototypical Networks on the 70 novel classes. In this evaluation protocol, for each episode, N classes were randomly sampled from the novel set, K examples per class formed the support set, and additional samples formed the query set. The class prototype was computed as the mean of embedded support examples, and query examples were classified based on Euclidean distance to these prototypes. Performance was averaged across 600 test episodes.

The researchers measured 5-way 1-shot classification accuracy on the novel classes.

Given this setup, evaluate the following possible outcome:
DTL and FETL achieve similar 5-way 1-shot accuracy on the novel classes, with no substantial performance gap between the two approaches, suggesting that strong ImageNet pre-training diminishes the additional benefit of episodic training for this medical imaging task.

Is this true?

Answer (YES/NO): NO